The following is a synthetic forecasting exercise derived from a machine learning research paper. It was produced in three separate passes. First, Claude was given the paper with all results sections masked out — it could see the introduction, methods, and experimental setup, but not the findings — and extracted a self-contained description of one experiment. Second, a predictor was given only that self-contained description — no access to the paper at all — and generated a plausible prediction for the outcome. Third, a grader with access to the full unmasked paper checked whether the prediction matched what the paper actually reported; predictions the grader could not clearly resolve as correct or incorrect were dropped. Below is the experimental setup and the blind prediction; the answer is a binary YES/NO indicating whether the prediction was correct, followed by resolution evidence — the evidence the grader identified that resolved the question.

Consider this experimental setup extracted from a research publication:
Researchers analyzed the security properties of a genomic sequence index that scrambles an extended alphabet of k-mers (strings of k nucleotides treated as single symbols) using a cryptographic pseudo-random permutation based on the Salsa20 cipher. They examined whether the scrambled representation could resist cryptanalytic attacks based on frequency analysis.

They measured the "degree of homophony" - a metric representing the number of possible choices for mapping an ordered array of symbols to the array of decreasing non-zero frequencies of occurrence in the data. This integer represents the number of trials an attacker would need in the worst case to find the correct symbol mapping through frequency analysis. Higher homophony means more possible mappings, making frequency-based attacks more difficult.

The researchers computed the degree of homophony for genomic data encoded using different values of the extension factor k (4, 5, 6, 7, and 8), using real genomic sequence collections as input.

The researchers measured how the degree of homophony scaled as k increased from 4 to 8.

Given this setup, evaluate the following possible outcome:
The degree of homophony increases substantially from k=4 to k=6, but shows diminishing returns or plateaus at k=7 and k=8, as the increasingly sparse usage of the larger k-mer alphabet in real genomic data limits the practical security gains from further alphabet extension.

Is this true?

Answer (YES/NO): NO